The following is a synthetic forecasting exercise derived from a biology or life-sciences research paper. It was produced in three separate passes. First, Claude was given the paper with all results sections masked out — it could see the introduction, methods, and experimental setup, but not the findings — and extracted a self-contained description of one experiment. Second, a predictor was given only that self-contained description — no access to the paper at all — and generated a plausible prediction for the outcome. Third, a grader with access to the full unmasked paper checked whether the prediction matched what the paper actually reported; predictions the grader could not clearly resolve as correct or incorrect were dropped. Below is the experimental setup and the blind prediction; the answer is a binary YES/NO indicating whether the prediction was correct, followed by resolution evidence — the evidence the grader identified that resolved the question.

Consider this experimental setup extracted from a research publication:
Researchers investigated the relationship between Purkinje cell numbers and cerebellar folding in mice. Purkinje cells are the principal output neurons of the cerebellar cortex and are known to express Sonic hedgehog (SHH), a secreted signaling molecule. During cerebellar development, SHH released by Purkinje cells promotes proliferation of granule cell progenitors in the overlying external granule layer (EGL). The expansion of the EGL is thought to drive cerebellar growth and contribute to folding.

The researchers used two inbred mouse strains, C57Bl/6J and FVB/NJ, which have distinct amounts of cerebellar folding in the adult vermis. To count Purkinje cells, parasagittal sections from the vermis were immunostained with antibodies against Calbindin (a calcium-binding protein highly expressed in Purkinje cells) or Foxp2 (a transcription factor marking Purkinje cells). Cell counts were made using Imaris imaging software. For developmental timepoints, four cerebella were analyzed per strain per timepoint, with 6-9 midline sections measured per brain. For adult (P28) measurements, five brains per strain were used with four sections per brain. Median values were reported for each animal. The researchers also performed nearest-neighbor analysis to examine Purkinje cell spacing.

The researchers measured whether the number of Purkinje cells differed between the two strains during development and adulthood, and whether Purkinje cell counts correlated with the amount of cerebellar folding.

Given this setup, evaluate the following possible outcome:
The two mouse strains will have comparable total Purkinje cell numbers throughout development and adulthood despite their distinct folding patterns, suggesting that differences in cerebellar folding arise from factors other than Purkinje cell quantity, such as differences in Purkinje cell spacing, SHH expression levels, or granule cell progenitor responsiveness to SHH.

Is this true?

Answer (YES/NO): NO